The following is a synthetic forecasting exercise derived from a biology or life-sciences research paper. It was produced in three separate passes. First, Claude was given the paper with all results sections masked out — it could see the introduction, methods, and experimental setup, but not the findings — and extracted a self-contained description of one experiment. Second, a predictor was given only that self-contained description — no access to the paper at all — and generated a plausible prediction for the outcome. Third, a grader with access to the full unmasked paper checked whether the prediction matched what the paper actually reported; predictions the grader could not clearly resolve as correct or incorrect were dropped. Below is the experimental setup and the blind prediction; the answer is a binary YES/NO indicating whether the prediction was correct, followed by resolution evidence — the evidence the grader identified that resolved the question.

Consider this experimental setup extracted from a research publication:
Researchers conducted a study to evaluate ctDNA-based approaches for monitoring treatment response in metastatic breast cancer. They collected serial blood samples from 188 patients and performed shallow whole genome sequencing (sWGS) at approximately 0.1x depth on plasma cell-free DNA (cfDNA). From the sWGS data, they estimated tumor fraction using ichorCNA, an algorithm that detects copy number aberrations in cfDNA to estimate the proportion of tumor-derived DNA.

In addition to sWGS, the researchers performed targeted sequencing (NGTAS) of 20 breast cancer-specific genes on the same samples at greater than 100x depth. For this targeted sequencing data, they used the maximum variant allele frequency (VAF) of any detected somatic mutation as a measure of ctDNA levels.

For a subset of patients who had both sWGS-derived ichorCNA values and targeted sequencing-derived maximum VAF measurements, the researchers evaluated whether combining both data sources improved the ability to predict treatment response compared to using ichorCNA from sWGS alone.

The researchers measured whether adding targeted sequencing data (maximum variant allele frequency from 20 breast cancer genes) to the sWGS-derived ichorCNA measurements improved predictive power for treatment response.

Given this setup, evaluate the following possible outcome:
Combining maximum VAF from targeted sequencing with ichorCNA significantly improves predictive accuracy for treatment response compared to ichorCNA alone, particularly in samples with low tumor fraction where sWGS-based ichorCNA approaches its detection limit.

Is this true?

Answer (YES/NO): NO